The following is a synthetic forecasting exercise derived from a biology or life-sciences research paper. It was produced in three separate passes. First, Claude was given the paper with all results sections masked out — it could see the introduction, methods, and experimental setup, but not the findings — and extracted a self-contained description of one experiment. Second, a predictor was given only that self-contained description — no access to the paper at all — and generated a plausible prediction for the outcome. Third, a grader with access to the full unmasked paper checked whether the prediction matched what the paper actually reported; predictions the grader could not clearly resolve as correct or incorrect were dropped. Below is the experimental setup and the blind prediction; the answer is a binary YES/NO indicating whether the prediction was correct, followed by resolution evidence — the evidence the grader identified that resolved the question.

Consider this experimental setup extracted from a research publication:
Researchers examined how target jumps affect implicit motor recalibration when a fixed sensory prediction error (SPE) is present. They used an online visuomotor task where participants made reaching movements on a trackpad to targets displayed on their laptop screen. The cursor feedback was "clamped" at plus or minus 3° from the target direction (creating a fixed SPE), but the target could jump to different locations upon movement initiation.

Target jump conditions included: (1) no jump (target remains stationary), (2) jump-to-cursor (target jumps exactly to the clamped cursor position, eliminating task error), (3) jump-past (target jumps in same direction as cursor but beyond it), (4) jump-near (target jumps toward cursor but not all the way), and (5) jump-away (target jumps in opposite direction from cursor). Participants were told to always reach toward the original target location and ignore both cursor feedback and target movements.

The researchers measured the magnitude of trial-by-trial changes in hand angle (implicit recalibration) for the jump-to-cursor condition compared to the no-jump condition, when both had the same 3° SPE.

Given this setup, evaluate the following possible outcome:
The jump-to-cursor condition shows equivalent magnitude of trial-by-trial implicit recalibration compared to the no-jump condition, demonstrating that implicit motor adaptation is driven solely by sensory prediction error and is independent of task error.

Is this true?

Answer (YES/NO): NO